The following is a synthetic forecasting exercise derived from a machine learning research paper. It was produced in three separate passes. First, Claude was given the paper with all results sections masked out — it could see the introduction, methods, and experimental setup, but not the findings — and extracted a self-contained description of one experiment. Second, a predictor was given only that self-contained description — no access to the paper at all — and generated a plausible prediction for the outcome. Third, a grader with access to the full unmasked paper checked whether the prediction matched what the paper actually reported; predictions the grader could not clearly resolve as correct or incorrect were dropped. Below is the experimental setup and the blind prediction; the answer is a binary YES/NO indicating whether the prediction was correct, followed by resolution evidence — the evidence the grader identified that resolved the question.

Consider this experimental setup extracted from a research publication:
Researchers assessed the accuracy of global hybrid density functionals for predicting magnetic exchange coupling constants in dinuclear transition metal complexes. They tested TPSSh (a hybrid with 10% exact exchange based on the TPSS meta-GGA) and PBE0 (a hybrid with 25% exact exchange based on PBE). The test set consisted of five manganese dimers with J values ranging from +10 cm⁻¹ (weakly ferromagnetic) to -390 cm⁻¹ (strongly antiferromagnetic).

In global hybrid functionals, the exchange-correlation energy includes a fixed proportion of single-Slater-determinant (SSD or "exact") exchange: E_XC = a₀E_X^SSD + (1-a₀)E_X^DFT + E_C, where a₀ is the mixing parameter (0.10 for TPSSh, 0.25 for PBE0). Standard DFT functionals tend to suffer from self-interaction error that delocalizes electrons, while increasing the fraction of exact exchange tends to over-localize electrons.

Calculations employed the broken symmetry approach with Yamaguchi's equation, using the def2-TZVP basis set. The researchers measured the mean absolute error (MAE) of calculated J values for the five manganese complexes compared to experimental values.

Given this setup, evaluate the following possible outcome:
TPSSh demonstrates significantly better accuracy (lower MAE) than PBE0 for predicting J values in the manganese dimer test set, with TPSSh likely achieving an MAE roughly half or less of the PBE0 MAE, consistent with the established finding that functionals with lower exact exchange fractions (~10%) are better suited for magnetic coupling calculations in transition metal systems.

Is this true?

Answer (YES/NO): YES